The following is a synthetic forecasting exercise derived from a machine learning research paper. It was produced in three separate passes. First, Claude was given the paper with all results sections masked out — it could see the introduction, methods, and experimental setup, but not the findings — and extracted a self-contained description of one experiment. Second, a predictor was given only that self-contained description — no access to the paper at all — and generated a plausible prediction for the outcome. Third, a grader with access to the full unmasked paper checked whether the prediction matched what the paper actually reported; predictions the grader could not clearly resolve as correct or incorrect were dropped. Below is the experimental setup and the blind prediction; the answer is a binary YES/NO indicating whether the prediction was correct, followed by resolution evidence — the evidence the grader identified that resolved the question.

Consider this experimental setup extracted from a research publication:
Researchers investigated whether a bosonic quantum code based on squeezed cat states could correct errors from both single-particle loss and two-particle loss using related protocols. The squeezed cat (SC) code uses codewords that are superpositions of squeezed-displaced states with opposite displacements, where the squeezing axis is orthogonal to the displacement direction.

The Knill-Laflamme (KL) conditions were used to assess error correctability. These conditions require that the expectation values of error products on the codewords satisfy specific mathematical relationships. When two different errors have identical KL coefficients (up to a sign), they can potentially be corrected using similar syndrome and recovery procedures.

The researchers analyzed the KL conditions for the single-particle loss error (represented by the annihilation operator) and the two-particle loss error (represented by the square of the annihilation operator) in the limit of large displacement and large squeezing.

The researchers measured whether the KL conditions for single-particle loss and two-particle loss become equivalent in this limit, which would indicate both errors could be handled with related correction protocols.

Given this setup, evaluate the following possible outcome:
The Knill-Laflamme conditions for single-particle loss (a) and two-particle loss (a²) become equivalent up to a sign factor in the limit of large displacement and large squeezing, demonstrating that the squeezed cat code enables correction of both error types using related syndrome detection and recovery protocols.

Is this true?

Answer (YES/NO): NO